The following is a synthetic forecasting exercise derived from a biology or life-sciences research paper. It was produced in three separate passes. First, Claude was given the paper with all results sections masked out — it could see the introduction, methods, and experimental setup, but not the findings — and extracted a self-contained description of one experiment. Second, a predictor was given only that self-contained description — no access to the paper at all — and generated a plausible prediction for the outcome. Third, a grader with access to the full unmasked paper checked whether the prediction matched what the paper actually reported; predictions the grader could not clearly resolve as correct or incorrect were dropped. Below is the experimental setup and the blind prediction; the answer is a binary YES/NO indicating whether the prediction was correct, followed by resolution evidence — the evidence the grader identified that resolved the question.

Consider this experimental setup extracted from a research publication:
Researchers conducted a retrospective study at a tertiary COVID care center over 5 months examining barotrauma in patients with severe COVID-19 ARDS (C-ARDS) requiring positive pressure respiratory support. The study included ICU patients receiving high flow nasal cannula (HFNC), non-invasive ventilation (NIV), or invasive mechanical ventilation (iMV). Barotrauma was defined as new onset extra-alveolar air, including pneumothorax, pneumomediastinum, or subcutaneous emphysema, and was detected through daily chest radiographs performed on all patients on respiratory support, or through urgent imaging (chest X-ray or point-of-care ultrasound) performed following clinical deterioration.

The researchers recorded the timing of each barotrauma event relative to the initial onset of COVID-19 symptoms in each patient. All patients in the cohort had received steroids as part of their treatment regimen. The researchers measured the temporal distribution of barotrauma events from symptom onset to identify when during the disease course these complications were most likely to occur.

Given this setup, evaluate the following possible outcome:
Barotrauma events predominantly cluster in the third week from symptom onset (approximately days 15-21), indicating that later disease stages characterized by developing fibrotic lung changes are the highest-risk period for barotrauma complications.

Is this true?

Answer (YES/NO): NO